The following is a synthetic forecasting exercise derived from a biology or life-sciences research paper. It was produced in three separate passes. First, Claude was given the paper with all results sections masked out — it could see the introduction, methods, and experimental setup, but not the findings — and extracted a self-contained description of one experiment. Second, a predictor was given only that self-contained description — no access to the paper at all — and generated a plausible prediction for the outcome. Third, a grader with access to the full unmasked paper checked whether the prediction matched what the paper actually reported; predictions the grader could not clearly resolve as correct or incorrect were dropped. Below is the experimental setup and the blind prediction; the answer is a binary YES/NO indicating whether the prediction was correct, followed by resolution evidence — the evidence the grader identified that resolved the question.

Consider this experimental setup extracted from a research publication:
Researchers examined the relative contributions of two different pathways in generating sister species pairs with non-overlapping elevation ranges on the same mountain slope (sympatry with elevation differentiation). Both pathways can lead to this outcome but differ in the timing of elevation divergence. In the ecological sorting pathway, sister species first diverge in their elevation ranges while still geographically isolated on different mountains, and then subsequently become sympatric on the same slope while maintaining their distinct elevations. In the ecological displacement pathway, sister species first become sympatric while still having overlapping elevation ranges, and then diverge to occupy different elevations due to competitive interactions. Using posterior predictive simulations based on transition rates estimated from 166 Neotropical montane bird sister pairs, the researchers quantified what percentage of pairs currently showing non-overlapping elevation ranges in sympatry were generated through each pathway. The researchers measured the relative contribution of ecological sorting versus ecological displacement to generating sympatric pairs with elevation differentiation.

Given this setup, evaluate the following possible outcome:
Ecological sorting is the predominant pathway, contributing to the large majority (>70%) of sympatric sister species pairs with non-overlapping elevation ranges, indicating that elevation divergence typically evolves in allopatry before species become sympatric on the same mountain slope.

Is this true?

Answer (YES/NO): NO